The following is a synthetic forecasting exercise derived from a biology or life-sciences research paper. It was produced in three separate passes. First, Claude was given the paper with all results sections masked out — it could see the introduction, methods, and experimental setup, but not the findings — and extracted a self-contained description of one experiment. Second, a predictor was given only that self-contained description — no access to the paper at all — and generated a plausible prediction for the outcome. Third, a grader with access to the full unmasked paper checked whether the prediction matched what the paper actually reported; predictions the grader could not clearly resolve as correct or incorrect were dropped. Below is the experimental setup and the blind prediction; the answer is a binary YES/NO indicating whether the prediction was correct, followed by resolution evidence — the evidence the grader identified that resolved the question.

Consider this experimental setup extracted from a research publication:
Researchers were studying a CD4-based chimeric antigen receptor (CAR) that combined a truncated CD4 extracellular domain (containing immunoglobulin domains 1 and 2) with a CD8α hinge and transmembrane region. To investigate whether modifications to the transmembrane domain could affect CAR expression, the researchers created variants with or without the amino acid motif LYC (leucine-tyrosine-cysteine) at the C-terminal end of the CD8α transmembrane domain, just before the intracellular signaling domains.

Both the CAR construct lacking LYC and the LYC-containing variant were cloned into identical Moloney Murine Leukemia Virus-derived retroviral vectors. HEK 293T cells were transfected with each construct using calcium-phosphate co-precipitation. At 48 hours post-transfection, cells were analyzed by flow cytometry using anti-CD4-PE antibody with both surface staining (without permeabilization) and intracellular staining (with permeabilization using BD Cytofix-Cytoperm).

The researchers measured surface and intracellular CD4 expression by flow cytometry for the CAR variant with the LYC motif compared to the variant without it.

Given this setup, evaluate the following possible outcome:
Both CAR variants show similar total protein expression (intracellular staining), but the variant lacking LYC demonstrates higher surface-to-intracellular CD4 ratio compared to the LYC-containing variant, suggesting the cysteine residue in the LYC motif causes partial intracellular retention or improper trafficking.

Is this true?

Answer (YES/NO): NO